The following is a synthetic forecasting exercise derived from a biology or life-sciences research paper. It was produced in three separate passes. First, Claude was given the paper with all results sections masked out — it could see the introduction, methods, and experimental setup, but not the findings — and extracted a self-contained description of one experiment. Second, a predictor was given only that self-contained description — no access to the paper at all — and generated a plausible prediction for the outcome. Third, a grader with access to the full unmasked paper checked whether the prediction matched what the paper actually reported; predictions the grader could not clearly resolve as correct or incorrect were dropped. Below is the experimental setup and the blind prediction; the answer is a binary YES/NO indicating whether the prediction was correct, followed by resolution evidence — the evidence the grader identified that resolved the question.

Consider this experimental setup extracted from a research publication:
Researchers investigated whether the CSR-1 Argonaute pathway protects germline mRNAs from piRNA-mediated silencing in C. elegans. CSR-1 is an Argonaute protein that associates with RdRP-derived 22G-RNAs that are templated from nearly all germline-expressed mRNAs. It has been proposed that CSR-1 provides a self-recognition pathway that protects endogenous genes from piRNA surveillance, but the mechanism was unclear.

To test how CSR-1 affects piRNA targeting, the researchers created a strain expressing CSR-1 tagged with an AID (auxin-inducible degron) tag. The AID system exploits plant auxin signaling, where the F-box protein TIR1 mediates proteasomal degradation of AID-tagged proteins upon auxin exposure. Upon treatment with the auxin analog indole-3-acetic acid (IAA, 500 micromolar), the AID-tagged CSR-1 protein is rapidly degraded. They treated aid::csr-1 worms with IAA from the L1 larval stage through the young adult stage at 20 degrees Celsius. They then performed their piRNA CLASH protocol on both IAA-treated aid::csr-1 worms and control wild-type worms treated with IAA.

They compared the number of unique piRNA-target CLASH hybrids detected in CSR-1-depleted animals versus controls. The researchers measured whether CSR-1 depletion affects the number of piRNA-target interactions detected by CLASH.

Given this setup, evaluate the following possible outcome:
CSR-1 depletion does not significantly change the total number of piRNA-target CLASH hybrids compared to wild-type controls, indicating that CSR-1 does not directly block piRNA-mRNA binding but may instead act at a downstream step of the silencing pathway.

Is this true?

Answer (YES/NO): NO